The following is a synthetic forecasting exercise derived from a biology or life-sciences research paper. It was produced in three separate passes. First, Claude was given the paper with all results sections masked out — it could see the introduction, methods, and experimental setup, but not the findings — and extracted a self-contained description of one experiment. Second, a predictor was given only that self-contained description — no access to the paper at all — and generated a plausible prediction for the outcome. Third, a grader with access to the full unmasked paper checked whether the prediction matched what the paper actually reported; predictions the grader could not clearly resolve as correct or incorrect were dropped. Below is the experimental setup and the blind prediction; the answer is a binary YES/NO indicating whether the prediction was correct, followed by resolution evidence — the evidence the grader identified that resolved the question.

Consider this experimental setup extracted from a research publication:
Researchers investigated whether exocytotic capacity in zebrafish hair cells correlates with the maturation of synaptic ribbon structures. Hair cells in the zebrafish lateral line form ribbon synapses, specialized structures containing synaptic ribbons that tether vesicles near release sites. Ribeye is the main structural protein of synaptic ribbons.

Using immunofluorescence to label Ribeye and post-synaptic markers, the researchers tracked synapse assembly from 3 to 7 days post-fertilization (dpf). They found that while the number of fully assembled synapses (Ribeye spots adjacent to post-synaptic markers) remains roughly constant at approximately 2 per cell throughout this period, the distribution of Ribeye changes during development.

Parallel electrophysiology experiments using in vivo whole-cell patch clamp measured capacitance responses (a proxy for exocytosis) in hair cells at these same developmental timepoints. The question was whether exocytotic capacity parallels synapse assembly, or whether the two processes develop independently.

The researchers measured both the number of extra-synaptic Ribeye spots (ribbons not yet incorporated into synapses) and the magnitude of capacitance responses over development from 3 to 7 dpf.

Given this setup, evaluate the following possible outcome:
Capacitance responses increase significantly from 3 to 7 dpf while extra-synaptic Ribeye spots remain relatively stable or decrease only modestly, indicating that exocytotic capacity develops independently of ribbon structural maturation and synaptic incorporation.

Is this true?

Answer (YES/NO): NO